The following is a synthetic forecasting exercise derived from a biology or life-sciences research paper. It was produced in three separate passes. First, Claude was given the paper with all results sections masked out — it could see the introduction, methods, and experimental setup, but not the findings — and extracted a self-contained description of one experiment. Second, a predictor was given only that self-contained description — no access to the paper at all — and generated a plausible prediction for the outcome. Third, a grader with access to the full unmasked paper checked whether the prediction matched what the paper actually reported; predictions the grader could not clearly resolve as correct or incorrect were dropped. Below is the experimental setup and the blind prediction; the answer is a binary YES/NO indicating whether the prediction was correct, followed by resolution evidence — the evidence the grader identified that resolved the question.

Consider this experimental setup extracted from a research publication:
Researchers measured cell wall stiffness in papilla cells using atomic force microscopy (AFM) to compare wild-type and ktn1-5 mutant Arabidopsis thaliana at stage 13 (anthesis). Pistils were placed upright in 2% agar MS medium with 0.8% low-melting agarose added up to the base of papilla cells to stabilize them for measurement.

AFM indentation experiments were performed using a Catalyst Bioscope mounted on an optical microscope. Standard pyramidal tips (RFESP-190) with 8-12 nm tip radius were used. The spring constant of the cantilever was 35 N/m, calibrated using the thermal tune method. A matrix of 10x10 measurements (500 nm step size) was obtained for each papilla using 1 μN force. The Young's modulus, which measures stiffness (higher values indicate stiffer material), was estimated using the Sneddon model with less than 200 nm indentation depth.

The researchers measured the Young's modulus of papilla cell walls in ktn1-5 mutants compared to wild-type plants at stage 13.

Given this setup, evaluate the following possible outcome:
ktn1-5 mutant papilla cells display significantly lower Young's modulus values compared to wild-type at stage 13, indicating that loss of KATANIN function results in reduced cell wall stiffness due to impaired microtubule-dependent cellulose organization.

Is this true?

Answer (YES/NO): YES